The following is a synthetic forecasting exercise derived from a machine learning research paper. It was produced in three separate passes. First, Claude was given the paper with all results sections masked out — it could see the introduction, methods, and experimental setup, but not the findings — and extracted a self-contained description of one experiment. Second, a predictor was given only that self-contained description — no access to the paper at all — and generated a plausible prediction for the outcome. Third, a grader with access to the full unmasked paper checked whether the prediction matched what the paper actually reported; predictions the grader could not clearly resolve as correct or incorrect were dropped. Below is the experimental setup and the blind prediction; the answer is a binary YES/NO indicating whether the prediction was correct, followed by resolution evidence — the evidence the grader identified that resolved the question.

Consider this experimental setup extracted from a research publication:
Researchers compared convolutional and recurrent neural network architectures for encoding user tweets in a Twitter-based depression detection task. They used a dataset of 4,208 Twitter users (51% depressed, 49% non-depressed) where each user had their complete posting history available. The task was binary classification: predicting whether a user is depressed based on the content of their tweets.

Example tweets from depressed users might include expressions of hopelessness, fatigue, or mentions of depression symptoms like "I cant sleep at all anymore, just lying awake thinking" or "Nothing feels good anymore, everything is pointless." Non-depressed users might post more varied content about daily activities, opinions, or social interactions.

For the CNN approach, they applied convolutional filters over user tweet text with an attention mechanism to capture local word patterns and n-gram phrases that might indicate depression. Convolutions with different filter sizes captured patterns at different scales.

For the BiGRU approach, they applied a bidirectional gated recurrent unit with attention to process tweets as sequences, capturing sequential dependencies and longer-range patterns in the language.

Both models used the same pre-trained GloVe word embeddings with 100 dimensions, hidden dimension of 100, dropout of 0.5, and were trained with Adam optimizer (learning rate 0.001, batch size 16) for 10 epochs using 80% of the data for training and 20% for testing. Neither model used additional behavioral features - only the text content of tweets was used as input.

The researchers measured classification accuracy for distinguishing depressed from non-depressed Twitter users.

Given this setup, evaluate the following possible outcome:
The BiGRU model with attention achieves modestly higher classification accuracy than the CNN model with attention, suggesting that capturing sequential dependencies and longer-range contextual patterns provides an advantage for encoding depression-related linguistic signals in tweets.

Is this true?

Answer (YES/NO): NO